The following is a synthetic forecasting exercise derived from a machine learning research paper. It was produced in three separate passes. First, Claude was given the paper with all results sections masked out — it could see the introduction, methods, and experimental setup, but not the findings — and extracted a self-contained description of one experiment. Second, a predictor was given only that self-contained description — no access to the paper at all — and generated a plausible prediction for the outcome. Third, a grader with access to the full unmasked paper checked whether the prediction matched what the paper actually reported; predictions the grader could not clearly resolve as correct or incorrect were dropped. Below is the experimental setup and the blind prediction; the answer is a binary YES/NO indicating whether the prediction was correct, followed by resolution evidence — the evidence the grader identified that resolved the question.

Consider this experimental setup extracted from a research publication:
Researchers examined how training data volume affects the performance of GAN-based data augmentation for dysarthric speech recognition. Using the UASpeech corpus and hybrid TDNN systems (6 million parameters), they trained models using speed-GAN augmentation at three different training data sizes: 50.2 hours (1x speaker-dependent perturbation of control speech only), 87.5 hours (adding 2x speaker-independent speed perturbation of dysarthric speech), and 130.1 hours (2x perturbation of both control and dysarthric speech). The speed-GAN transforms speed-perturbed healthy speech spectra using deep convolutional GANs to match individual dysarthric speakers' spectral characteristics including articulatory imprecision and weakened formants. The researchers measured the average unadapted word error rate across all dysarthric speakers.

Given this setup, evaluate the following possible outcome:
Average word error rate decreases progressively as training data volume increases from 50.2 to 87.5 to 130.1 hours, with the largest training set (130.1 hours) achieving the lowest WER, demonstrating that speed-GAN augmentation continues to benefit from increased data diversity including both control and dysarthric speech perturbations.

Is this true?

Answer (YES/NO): NO